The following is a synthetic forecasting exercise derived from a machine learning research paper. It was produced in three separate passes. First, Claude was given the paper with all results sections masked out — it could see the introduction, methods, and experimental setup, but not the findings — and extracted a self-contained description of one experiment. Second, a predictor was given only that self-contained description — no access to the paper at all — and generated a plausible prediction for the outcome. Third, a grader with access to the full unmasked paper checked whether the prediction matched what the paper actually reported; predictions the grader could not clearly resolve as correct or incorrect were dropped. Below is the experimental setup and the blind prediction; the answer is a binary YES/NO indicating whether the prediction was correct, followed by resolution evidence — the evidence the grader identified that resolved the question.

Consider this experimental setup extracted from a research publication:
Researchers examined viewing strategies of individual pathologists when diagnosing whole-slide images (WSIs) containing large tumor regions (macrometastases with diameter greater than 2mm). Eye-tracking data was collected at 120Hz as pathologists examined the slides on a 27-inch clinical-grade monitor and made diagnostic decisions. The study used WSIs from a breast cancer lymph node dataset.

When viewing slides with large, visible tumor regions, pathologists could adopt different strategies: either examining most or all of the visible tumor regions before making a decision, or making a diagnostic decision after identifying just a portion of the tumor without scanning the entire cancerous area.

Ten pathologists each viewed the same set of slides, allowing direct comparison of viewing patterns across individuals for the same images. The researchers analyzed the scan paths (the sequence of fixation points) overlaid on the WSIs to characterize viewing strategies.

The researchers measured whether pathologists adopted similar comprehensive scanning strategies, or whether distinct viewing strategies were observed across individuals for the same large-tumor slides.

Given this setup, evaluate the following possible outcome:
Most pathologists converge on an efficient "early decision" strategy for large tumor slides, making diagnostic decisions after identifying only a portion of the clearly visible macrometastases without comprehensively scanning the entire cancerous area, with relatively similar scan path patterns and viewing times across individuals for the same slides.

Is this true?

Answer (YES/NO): NO